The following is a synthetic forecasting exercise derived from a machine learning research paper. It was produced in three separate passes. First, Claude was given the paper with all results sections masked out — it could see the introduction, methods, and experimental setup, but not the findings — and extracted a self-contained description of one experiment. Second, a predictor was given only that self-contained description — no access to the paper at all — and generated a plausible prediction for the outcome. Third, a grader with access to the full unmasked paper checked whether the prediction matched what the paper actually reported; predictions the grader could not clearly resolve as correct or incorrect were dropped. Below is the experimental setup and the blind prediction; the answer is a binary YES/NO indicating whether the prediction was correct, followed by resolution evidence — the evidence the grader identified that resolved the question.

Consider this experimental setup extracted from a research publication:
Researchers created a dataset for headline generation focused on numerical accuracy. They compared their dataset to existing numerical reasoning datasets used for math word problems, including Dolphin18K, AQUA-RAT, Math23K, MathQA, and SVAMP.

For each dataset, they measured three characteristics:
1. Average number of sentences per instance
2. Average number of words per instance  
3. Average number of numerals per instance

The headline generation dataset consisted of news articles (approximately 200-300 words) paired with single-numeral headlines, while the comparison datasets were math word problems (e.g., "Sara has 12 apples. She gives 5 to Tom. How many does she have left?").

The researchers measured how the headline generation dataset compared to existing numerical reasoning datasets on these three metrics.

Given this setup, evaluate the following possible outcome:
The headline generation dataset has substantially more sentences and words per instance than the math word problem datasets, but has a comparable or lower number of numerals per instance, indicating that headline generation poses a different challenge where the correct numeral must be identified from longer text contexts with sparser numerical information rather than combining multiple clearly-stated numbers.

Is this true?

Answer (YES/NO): NO